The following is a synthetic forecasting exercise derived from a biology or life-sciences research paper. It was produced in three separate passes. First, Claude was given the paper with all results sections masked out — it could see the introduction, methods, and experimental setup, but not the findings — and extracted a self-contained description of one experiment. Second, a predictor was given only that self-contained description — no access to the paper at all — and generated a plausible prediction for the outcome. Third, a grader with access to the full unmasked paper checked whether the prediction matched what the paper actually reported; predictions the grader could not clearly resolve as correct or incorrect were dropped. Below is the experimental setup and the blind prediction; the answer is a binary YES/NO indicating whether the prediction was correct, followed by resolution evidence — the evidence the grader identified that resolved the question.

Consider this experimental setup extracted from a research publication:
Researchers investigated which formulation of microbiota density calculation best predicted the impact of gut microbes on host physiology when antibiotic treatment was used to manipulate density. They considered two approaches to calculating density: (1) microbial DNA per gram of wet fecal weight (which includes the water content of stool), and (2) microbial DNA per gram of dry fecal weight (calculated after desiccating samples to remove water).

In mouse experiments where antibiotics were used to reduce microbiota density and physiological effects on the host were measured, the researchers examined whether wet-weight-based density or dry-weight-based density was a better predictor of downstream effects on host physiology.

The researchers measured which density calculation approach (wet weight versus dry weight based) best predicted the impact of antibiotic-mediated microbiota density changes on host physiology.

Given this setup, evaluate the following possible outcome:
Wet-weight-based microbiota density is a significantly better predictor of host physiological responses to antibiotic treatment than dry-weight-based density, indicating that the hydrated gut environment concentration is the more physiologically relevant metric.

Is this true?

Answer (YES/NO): NO